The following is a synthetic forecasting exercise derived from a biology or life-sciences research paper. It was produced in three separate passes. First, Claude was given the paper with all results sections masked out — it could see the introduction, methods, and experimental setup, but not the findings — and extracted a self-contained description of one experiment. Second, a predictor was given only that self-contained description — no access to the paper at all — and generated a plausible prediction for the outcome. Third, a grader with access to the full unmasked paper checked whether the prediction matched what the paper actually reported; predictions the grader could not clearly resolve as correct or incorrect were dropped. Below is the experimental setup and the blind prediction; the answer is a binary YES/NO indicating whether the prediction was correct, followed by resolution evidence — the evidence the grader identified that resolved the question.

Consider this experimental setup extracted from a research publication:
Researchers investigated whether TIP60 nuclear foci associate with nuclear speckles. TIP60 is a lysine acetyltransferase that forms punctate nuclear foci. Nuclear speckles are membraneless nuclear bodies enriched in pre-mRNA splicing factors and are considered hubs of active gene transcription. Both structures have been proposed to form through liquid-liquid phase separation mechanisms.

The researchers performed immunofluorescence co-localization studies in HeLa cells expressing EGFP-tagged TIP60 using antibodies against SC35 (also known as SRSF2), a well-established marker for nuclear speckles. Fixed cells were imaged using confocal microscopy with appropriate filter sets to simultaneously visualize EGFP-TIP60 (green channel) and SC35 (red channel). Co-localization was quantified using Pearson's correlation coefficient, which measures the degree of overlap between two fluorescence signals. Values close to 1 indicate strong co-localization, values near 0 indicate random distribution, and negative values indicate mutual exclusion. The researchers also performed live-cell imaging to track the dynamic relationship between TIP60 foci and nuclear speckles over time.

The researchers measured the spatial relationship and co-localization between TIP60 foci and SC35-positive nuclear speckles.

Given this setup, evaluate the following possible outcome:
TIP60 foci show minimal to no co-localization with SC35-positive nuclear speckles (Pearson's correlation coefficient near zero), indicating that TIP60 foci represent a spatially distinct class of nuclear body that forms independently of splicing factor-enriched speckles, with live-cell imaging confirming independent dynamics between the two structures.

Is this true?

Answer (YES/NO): NO